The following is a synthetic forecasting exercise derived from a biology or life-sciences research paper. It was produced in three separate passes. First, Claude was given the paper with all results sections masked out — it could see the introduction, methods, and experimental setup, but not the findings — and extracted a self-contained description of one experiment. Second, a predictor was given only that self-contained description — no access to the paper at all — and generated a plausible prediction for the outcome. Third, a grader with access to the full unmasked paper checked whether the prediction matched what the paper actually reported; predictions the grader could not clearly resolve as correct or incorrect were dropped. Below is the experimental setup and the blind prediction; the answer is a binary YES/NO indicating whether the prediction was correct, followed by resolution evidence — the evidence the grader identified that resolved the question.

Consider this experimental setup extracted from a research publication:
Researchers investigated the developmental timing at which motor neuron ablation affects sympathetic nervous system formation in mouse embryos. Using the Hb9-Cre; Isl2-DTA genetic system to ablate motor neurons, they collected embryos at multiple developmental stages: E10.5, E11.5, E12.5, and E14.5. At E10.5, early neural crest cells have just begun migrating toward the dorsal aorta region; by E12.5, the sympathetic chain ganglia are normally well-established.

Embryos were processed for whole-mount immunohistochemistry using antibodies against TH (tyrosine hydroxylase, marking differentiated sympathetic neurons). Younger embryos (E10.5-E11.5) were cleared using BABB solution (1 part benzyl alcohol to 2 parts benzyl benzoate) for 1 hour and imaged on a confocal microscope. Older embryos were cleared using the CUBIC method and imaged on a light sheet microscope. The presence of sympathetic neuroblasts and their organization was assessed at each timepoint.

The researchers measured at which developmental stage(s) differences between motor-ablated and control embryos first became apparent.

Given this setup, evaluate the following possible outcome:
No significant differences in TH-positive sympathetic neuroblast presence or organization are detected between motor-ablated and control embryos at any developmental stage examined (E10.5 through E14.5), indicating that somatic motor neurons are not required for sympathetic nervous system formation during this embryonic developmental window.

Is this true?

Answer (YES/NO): NO